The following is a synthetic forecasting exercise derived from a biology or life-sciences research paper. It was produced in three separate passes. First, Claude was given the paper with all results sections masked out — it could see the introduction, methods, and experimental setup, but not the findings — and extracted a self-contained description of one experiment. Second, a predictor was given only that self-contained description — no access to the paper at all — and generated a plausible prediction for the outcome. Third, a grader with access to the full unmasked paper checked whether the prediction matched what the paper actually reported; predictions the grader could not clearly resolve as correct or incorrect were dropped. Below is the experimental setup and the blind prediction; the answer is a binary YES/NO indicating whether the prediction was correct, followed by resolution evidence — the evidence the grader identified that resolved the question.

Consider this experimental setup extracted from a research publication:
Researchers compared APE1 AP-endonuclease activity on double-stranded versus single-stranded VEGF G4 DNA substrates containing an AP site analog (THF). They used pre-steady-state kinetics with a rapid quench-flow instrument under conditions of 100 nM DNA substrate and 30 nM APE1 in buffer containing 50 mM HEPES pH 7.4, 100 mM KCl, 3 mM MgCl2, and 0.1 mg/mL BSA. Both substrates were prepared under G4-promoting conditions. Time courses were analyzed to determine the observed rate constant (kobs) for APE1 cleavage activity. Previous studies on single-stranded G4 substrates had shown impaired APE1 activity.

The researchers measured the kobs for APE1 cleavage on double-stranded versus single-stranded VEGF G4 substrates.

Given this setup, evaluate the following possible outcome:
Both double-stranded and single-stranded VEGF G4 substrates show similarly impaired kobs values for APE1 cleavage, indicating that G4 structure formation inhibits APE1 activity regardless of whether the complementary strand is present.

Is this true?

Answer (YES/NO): NO